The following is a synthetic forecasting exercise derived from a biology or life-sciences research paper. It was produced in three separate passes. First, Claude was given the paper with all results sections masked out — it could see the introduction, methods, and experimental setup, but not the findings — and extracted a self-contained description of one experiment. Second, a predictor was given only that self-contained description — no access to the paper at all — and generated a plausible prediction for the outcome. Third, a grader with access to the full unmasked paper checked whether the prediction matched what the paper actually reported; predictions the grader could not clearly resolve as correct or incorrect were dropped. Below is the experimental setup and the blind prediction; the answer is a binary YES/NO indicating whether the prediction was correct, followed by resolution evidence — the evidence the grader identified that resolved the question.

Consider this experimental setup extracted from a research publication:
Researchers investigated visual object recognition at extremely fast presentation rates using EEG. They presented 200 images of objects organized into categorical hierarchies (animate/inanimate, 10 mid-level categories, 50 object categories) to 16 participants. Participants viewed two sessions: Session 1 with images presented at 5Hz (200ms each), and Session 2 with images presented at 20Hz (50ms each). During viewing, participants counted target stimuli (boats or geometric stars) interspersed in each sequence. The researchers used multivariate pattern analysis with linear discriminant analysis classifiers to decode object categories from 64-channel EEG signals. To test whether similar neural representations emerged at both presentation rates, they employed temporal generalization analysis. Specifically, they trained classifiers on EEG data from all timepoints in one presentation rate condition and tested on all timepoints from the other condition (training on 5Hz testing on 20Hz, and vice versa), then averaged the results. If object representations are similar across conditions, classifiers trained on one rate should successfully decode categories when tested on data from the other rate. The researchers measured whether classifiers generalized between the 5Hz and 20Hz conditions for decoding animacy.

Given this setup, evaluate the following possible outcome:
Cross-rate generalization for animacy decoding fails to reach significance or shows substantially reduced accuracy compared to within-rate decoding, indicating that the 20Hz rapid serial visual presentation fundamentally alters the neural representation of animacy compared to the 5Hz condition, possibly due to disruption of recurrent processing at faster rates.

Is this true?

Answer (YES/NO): YES